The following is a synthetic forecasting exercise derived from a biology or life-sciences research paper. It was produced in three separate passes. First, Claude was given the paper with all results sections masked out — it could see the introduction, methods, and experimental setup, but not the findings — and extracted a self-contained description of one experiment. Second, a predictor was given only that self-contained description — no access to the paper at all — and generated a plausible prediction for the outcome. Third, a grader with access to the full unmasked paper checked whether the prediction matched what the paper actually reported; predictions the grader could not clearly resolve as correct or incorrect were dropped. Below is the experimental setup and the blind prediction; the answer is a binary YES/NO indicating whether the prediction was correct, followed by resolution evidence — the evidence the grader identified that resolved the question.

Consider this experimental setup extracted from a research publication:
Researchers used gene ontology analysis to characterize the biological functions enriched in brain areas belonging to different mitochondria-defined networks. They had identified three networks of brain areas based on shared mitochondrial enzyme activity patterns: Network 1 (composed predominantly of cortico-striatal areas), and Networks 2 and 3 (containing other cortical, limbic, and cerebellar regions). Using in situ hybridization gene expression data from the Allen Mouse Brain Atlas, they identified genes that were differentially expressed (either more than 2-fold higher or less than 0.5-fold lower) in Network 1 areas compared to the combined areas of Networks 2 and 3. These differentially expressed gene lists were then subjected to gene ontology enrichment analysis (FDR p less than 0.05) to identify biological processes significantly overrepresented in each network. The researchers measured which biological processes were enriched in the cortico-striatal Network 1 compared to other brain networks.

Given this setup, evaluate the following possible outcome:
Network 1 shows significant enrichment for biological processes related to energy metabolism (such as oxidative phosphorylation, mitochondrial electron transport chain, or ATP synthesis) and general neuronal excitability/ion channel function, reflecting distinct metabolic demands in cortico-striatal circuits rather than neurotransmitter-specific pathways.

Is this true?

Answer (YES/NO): NO